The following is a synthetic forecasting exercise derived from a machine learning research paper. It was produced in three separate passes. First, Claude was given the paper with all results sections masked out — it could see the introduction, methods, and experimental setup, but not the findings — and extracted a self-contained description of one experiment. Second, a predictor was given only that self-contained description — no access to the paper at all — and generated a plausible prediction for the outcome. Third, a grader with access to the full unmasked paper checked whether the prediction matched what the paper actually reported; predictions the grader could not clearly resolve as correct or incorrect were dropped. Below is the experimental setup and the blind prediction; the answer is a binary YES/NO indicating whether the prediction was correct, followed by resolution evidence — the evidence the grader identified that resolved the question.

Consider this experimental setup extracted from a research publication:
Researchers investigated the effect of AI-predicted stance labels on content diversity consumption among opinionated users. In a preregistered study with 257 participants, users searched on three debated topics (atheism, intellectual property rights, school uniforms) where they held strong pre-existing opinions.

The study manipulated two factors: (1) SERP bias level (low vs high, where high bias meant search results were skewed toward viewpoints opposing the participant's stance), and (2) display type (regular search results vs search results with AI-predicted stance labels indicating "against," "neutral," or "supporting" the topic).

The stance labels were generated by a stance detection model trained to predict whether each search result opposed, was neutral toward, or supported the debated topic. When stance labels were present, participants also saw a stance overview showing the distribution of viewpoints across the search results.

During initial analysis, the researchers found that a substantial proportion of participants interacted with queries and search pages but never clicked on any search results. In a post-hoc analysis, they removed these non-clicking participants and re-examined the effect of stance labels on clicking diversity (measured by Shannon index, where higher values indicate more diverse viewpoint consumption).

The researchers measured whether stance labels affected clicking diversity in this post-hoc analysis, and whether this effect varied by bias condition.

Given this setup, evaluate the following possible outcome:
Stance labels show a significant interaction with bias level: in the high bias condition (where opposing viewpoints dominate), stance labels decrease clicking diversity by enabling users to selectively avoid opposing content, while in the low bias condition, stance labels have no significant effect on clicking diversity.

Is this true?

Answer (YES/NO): NO